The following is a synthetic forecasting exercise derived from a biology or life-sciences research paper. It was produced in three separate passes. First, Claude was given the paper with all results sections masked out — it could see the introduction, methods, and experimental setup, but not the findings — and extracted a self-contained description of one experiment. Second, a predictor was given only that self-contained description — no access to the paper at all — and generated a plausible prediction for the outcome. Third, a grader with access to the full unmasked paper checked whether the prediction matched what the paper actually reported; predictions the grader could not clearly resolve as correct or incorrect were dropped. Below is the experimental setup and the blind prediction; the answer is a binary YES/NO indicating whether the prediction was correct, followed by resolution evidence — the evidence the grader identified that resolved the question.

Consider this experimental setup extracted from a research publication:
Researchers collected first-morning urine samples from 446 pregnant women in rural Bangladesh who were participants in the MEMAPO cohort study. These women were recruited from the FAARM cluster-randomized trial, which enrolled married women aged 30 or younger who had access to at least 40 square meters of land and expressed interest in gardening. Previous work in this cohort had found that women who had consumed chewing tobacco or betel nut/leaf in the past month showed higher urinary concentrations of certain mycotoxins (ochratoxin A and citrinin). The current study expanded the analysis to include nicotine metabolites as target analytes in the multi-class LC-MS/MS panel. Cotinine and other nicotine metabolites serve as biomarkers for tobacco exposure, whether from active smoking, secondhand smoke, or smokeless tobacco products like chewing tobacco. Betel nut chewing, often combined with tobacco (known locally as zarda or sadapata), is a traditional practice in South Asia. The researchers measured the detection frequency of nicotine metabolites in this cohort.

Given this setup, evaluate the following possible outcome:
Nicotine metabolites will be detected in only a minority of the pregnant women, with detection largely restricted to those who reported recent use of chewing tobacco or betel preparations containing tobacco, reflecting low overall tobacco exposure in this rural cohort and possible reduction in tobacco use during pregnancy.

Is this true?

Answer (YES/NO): NO